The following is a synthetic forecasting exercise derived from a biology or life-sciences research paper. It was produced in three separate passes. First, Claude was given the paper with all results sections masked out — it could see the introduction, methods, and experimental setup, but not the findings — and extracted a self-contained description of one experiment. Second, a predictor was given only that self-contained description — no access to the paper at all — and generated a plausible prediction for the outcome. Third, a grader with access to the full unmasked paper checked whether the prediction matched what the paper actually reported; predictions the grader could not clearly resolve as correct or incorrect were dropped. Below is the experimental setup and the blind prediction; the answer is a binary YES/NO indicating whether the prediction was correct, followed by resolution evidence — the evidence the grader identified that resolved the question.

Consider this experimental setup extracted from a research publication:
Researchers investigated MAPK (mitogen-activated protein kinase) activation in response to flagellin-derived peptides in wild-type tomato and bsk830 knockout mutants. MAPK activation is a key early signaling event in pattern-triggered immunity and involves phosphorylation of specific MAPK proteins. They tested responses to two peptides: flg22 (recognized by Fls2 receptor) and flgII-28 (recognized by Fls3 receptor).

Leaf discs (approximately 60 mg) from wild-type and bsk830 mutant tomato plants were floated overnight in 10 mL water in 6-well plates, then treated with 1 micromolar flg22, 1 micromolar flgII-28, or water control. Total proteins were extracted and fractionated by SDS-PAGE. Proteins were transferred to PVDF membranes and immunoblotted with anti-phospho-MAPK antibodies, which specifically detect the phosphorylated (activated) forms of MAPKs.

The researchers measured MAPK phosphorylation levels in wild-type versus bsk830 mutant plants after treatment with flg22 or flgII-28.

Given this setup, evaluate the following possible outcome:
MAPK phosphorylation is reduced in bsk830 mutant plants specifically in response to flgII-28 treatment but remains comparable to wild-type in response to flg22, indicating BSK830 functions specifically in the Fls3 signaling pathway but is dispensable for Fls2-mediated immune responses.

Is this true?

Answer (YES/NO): NO